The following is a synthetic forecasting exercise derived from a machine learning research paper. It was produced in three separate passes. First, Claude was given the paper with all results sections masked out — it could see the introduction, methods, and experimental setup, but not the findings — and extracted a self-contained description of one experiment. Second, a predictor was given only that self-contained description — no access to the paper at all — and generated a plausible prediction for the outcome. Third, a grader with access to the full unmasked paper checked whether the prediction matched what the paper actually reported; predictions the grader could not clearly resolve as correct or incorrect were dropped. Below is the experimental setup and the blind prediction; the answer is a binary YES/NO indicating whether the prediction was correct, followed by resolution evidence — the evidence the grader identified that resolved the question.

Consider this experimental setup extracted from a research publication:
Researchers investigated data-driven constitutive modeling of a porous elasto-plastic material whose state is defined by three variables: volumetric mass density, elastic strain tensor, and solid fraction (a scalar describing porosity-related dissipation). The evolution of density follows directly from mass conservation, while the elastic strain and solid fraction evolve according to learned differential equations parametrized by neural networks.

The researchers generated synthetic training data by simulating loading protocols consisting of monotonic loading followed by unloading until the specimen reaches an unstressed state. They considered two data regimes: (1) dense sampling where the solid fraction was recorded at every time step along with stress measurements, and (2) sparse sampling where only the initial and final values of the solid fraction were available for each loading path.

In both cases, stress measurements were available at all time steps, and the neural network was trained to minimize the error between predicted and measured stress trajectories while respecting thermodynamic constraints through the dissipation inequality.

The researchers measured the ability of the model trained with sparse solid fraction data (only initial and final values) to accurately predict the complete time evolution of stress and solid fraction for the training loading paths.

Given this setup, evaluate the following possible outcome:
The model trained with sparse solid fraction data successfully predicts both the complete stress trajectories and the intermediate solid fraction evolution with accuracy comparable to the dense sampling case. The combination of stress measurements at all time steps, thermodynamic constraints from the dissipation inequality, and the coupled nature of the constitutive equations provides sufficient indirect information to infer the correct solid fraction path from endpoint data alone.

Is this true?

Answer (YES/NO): YES